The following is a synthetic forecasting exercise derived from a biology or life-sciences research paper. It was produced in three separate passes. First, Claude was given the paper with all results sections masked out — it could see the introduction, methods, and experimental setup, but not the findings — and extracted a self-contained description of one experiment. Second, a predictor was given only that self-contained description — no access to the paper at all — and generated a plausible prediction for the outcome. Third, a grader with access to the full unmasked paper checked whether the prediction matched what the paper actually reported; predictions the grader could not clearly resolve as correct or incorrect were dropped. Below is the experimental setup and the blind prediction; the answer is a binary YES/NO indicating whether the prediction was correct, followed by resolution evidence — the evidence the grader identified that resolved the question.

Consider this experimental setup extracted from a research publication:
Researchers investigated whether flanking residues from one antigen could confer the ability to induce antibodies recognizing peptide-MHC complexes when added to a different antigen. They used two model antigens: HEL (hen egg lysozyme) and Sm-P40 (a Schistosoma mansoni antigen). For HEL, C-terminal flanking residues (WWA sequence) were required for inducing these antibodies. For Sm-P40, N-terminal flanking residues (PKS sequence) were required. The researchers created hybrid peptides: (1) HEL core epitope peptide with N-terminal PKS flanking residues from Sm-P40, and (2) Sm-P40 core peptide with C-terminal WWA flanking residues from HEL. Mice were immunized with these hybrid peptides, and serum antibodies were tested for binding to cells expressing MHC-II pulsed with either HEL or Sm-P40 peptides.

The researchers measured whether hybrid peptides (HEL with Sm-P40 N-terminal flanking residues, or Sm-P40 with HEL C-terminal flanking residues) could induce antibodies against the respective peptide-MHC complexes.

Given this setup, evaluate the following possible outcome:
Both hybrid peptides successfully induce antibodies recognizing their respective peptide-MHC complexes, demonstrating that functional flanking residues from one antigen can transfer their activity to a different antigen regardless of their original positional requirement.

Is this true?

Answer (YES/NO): NO